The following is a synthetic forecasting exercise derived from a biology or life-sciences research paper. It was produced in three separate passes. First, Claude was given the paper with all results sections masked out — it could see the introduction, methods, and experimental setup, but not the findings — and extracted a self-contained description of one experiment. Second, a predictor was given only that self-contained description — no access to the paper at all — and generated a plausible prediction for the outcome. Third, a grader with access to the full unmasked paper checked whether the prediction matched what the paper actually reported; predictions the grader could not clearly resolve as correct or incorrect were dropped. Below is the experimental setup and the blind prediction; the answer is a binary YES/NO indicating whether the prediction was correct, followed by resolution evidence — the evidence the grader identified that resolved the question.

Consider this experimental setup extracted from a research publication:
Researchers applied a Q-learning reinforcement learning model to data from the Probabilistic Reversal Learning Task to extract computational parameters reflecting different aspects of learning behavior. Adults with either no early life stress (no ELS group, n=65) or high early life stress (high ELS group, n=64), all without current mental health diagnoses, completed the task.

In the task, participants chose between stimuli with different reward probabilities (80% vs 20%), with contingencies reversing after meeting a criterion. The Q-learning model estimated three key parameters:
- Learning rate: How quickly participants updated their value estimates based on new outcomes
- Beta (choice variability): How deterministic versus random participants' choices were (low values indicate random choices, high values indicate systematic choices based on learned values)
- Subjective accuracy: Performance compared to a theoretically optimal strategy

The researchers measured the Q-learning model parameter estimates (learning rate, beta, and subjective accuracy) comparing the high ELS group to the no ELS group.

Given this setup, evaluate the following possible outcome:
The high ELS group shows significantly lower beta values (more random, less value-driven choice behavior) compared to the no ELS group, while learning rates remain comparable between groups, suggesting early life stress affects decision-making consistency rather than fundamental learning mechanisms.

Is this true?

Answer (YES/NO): NO